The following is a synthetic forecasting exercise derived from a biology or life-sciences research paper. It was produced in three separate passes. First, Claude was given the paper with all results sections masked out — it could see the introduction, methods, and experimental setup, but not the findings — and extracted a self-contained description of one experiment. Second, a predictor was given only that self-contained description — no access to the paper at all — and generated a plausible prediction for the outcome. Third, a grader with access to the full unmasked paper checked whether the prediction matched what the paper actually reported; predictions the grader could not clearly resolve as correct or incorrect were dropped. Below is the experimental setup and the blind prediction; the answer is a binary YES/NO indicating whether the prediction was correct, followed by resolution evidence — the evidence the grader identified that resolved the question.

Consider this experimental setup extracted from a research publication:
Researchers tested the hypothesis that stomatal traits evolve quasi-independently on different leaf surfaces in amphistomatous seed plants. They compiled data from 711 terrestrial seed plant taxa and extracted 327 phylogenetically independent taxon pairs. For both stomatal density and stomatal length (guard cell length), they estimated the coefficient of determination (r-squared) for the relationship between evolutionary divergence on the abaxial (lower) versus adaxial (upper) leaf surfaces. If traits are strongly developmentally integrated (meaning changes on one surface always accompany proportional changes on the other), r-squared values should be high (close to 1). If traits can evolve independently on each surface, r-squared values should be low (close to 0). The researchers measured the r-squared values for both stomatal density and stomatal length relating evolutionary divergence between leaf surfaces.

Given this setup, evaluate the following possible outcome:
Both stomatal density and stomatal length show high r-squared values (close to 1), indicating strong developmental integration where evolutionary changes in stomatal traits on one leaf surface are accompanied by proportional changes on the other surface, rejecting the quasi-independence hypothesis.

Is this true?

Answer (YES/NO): NO